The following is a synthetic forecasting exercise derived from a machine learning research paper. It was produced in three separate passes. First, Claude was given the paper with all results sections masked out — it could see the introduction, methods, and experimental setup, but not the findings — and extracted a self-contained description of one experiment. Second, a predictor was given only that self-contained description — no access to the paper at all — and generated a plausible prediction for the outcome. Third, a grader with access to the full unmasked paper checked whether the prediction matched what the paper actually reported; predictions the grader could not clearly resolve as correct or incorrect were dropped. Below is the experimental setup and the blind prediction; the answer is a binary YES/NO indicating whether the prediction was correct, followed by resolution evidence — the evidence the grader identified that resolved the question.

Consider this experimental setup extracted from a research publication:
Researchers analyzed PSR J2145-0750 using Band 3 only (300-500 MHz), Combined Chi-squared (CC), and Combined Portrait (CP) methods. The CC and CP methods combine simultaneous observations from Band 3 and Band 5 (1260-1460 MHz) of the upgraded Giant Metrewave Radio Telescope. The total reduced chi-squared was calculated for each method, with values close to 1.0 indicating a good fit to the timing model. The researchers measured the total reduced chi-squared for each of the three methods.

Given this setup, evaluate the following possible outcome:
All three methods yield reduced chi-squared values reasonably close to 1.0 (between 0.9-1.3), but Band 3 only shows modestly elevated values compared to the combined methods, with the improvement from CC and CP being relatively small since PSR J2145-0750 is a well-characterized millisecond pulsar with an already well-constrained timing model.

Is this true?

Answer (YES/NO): NO